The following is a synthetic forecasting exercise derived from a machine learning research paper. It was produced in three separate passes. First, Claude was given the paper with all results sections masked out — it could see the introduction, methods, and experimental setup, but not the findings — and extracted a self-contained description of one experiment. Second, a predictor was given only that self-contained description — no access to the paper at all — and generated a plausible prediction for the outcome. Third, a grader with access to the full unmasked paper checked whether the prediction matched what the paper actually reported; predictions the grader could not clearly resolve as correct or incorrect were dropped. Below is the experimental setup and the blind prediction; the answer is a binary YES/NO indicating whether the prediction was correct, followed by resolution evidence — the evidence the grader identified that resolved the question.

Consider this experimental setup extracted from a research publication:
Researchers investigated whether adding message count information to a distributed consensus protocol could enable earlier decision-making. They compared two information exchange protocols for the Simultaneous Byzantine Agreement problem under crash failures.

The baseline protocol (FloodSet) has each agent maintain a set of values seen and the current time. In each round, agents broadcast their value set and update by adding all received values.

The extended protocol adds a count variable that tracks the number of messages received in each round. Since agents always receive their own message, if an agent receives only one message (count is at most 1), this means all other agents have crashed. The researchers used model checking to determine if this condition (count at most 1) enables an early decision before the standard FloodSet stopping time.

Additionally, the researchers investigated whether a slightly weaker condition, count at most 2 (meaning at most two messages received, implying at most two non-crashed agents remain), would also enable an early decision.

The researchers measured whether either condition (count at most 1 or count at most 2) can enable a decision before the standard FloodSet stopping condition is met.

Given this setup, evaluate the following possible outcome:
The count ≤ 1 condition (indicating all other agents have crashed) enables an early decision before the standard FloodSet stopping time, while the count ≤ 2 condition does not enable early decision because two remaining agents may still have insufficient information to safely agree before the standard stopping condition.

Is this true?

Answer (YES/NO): YES